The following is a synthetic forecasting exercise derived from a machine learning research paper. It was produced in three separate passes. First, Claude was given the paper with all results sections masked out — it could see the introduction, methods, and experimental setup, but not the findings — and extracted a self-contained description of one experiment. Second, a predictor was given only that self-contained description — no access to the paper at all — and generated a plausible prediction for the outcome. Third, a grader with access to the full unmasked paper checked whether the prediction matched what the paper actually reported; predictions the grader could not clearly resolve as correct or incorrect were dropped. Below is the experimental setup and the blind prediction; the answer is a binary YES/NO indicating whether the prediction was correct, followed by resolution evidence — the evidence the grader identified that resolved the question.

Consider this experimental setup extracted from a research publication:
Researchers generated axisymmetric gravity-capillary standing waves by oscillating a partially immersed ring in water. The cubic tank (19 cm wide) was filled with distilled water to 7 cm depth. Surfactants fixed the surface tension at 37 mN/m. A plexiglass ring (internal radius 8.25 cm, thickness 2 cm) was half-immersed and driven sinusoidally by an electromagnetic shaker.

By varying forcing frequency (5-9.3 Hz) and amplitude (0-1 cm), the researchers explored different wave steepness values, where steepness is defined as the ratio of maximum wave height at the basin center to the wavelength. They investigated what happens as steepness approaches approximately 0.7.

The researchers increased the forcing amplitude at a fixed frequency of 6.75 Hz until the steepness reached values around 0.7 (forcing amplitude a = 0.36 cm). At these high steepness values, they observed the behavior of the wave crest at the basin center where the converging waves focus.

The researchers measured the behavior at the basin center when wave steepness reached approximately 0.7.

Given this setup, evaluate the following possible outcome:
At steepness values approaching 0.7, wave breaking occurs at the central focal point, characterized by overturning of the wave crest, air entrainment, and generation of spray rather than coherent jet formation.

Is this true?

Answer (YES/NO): NO